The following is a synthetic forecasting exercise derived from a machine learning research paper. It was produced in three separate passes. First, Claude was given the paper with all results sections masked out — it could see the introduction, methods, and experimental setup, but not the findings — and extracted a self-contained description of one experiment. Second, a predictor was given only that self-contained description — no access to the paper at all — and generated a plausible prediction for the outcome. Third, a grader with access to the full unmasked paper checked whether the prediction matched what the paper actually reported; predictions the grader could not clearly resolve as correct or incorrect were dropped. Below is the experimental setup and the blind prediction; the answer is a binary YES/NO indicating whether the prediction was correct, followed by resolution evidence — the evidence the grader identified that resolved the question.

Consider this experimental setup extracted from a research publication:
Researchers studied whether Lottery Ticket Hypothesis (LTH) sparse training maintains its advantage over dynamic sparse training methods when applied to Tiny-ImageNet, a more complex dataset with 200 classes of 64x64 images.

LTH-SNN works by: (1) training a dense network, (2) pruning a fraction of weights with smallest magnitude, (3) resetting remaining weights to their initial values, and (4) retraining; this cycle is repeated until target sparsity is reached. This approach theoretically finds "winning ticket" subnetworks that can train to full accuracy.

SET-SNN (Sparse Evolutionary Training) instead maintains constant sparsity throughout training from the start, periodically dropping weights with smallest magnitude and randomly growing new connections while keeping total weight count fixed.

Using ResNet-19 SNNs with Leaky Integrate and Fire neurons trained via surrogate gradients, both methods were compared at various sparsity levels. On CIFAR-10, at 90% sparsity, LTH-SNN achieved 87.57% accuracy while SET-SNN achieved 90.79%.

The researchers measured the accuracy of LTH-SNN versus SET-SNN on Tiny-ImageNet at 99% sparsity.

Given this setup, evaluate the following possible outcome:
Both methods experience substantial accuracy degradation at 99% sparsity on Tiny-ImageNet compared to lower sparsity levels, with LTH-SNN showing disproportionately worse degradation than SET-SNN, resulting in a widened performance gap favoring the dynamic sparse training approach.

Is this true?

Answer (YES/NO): NO